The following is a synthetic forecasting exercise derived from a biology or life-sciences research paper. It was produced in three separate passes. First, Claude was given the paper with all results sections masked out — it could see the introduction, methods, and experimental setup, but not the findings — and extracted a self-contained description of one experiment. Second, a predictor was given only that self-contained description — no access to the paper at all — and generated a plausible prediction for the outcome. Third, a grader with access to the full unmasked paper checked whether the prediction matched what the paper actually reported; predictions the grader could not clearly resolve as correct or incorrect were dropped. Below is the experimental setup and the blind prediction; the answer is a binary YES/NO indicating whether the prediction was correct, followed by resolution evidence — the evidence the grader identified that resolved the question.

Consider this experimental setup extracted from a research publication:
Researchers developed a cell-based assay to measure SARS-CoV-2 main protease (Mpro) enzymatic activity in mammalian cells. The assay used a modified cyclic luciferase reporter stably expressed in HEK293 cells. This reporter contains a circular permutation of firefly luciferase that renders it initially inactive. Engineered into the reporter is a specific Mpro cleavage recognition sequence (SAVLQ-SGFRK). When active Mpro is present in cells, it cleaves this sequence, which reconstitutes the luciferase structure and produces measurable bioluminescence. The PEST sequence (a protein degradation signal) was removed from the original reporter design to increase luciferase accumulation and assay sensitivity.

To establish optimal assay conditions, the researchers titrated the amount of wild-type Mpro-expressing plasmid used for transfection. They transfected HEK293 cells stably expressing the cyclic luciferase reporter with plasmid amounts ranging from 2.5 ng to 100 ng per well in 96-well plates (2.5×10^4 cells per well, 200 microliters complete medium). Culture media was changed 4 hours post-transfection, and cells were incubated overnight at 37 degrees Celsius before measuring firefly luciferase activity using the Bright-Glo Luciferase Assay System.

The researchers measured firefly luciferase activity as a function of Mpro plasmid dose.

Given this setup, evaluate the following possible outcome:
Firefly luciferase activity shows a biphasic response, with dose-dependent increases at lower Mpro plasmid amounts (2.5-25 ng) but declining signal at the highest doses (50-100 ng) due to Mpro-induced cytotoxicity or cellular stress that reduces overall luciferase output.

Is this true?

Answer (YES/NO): NO